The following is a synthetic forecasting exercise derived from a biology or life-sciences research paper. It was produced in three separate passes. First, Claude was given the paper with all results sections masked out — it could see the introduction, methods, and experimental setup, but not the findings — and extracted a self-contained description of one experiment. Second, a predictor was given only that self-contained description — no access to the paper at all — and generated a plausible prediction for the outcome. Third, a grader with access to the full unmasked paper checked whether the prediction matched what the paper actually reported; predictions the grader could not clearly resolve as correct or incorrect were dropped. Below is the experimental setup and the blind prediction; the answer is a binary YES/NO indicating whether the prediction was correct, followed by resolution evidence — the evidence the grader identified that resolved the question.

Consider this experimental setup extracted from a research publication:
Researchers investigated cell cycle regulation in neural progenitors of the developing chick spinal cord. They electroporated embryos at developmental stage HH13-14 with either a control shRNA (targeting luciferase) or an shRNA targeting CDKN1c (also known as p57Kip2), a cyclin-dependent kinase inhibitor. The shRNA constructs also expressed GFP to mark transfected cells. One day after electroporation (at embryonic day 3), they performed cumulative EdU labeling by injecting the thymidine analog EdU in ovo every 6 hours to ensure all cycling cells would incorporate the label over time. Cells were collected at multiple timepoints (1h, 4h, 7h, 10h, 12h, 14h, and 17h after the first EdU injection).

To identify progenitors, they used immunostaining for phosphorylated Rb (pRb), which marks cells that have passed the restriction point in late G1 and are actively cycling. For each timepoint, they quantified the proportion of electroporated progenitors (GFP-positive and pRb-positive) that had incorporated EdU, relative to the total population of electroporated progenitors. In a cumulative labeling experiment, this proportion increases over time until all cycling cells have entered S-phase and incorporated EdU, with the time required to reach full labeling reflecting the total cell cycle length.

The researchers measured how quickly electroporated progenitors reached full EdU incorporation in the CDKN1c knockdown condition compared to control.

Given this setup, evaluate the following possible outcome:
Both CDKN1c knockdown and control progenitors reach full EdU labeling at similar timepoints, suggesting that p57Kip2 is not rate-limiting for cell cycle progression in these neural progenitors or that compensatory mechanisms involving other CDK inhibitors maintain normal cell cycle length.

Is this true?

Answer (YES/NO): NO